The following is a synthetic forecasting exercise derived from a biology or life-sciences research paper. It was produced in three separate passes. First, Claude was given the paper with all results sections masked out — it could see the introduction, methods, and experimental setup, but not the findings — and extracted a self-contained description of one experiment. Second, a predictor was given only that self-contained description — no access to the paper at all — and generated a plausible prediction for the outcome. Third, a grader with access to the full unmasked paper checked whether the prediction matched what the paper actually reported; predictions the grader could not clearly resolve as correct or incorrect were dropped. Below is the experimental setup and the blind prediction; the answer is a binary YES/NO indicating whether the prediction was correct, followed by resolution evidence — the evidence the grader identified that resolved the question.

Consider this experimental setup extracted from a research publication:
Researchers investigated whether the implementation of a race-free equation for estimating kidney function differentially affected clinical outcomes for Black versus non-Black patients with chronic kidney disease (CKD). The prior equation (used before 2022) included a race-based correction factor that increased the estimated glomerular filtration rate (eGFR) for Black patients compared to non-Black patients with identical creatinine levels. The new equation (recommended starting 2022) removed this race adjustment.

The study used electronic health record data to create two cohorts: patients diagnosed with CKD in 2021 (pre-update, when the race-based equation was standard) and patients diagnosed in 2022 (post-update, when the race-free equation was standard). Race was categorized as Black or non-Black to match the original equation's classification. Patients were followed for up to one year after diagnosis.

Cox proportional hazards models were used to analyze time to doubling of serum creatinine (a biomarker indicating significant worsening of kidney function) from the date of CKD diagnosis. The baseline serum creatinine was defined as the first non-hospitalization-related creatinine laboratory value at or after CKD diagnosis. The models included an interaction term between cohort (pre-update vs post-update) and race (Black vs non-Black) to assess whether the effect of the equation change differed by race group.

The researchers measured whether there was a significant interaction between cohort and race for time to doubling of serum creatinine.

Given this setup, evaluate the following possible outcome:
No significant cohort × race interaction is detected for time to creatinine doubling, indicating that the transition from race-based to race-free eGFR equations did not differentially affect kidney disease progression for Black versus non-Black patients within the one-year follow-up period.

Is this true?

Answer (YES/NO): YES